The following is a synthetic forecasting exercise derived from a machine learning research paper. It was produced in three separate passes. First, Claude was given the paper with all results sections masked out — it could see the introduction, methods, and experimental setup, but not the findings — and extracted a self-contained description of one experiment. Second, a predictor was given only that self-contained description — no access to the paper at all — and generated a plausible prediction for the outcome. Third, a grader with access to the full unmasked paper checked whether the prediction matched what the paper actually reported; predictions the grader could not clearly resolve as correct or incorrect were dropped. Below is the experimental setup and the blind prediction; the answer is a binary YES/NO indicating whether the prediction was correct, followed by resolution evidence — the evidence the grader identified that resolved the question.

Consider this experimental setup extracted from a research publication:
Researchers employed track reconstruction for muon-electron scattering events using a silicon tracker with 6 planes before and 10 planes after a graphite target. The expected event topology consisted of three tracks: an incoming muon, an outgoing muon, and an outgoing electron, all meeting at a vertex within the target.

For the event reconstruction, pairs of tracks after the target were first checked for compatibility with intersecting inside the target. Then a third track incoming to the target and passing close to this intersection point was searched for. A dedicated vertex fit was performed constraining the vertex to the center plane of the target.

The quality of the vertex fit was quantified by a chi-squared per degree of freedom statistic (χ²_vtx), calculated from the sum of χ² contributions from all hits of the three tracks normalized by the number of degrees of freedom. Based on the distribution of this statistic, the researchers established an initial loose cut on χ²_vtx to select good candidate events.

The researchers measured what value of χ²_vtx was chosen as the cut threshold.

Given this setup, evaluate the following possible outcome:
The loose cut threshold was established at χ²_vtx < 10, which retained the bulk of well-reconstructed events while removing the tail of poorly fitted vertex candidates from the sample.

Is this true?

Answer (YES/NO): YES